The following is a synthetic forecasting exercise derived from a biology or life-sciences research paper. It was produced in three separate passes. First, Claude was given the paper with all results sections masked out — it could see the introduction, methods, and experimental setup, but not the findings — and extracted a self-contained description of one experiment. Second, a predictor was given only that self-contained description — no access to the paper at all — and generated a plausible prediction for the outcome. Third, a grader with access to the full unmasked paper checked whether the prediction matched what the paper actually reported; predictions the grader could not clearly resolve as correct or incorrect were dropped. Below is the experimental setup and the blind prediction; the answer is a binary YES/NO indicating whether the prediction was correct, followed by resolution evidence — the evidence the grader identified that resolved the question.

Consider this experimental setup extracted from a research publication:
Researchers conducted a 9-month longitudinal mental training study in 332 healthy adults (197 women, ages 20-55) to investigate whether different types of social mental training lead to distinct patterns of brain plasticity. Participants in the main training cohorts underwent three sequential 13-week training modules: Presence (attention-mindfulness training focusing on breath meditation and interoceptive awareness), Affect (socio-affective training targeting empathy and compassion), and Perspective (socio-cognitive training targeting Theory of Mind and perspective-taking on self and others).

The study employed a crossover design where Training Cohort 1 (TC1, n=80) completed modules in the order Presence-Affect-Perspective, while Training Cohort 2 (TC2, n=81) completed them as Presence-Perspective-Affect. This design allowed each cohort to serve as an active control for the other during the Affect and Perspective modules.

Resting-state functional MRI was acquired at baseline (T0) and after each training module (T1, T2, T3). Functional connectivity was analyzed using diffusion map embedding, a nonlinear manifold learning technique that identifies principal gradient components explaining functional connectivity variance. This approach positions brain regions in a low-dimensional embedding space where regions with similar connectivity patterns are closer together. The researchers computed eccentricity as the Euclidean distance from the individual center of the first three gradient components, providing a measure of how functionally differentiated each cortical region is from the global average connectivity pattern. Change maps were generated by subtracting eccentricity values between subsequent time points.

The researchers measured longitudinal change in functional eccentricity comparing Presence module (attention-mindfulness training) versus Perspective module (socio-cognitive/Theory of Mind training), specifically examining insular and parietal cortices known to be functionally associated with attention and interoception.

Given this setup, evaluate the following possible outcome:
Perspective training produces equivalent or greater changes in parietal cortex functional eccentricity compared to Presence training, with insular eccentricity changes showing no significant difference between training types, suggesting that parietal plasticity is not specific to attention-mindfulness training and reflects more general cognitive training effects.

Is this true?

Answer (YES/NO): NO